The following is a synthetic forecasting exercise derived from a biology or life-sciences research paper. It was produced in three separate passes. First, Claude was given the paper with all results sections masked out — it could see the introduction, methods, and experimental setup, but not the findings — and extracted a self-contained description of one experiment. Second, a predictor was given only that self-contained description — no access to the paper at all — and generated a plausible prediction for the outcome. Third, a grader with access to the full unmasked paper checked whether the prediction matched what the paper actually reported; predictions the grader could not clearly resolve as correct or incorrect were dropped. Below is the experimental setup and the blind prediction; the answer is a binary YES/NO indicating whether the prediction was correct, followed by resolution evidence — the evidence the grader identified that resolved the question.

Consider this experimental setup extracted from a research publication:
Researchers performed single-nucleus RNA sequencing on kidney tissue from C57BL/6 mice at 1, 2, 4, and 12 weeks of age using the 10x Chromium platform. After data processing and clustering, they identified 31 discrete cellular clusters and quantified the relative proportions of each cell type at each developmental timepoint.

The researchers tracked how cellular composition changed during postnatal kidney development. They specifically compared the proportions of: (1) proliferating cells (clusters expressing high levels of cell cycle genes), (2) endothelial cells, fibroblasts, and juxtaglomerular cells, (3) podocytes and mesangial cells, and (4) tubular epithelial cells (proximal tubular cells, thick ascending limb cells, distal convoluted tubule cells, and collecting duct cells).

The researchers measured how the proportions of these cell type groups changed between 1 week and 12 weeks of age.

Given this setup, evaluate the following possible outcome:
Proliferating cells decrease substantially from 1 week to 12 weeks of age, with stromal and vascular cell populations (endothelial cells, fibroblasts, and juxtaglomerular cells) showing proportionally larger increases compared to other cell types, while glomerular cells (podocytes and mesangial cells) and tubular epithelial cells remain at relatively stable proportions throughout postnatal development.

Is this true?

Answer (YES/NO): NO